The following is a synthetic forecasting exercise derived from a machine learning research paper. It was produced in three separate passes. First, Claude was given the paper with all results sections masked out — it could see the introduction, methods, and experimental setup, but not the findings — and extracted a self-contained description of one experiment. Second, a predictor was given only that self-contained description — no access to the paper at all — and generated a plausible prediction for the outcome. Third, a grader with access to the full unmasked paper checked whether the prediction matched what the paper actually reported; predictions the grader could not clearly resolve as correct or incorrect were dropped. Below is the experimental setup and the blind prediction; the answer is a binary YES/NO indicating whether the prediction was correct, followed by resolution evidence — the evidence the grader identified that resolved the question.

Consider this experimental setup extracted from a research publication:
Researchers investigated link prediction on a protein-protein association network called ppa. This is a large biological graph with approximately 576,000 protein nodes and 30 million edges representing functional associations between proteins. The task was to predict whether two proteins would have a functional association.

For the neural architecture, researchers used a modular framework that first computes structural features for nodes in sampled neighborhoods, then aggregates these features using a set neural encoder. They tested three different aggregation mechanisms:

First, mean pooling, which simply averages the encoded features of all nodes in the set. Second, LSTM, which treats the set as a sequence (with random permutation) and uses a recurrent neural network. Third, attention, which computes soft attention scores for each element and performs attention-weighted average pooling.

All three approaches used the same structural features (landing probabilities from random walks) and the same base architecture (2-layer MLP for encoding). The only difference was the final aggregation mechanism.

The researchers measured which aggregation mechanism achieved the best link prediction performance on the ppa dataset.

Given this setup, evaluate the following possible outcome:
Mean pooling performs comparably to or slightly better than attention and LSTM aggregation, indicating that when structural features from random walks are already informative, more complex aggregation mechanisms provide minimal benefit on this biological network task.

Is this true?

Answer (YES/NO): NO